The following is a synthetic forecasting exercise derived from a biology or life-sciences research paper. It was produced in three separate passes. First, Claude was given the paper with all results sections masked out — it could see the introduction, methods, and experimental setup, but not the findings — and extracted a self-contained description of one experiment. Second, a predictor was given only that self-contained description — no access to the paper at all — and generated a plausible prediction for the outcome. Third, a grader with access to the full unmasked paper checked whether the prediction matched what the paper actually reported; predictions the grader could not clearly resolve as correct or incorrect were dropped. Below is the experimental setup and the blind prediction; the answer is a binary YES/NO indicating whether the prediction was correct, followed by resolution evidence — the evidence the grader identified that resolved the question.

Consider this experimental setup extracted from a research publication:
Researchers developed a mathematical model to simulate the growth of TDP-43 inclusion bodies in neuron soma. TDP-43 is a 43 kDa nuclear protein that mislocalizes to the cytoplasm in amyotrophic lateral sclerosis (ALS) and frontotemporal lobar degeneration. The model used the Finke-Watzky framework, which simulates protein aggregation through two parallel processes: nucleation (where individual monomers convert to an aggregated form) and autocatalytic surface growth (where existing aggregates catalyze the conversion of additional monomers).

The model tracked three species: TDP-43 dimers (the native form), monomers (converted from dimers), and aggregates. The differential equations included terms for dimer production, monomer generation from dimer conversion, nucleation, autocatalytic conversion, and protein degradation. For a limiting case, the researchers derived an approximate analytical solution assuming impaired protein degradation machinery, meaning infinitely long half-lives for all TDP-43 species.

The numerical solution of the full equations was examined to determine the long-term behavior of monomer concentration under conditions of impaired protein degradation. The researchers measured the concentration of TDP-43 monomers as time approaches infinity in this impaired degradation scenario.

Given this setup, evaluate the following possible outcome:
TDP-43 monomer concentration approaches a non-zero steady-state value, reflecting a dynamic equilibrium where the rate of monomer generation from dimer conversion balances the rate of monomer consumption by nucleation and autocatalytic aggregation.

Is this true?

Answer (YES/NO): NO